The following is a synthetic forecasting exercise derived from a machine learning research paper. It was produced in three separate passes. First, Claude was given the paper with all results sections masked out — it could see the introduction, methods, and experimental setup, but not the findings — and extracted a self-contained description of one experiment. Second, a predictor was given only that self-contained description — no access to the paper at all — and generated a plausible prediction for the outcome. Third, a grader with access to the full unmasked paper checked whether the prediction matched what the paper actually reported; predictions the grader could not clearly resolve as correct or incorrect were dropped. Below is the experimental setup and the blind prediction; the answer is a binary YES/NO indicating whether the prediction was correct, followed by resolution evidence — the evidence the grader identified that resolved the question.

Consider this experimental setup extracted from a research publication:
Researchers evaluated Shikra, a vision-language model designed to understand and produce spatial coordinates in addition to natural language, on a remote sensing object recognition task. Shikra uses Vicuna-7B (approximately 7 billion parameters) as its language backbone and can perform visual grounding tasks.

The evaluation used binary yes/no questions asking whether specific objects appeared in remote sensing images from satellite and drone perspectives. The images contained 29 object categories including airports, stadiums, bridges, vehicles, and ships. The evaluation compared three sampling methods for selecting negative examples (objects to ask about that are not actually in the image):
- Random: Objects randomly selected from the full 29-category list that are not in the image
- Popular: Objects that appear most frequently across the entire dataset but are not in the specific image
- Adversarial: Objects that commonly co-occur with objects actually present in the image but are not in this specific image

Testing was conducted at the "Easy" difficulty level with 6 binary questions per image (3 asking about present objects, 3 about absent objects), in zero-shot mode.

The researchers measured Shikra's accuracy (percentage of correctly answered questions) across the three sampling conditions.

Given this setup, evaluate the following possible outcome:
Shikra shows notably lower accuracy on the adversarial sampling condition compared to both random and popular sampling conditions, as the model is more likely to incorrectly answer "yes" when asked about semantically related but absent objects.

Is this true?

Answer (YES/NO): NO